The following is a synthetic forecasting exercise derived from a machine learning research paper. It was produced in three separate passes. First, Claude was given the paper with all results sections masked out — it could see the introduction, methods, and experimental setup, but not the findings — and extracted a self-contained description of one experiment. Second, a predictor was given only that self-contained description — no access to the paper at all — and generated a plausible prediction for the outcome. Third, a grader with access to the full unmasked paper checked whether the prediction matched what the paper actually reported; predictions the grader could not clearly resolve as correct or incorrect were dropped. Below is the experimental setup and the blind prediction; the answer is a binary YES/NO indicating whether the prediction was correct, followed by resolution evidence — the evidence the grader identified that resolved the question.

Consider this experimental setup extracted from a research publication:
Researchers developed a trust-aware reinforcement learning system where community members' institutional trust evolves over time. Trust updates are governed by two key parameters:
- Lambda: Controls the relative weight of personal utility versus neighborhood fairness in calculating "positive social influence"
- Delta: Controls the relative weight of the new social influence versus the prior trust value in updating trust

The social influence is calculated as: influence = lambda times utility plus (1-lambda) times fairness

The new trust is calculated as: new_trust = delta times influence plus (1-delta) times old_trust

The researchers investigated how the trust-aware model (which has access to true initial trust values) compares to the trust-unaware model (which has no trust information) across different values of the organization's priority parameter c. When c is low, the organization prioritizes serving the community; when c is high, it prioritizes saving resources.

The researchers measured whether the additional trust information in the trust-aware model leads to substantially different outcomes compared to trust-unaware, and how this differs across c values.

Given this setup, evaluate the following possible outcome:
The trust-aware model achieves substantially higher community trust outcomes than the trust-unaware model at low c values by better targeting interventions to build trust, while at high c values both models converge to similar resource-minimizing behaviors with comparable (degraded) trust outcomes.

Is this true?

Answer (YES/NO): NO